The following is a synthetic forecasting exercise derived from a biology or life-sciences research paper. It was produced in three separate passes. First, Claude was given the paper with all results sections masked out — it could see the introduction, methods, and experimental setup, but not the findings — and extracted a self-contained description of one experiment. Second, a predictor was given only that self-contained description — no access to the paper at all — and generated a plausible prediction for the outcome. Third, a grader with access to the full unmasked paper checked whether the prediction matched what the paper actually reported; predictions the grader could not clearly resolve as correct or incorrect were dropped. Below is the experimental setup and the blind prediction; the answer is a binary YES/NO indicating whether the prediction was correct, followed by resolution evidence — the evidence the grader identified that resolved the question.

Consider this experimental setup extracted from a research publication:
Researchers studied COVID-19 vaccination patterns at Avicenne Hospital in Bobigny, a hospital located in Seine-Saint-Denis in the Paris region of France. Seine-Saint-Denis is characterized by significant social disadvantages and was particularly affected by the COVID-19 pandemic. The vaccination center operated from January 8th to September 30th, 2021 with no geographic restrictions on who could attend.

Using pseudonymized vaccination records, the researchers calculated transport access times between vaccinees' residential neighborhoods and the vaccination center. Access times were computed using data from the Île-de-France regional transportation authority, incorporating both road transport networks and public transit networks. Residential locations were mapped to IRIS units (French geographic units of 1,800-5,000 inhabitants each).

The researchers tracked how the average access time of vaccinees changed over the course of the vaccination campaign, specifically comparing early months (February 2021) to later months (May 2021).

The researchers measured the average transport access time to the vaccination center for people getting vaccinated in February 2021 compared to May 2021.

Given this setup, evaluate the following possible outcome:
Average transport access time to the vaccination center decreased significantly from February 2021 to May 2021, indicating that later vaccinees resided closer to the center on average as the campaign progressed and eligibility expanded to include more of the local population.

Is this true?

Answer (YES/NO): YES